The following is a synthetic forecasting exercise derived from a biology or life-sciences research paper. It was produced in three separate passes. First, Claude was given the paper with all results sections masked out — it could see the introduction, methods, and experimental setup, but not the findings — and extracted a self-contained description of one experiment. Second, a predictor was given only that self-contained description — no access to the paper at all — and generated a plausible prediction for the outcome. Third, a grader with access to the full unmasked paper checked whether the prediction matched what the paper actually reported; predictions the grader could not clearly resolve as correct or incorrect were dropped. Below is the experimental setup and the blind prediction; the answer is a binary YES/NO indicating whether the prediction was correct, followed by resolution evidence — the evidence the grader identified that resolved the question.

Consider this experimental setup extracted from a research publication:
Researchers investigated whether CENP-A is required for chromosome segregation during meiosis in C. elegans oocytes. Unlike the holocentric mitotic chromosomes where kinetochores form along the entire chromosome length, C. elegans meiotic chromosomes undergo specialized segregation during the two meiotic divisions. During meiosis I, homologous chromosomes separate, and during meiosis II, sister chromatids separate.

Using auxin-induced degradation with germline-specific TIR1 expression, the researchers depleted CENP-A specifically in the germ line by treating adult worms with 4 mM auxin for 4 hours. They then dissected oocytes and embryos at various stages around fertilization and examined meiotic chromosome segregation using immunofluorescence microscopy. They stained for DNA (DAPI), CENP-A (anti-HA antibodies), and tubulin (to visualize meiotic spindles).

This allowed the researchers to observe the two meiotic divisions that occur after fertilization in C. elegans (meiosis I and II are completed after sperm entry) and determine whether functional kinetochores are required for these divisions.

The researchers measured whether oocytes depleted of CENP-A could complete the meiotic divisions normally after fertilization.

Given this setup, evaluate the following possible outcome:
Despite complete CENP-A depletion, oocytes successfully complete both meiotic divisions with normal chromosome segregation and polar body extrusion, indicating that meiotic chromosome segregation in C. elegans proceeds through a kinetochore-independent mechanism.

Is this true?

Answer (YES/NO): YES